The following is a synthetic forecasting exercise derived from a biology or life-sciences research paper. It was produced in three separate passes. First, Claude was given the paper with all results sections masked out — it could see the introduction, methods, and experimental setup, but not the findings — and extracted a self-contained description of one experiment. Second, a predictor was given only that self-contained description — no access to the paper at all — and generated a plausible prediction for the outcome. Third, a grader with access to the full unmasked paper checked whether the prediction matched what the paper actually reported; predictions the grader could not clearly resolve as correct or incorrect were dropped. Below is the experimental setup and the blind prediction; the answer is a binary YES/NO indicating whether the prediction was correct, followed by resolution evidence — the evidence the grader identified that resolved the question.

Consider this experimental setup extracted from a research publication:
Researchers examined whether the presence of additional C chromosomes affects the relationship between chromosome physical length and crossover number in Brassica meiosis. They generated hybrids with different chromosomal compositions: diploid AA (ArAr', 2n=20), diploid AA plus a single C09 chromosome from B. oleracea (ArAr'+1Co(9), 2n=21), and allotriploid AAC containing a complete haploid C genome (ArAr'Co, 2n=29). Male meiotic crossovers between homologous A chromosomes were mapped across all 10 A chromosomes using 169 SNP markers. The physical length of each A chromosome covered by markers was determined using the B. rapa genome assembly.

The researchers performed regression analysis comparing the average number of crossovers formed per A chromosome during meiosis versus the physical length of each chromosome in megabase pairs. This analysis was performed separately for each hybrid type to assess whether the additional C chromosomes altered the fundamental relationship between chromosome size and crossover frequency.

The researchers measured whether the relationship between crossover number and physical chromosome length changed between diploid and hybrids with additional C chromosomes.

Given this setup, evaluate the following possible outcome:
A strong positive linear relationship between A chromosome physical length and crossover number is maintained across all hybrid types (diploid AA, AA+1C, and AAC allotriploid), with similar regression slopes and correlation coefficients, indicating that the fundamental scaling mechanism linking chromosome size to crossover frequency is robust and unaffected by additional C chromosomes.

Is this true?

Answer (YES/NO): NO